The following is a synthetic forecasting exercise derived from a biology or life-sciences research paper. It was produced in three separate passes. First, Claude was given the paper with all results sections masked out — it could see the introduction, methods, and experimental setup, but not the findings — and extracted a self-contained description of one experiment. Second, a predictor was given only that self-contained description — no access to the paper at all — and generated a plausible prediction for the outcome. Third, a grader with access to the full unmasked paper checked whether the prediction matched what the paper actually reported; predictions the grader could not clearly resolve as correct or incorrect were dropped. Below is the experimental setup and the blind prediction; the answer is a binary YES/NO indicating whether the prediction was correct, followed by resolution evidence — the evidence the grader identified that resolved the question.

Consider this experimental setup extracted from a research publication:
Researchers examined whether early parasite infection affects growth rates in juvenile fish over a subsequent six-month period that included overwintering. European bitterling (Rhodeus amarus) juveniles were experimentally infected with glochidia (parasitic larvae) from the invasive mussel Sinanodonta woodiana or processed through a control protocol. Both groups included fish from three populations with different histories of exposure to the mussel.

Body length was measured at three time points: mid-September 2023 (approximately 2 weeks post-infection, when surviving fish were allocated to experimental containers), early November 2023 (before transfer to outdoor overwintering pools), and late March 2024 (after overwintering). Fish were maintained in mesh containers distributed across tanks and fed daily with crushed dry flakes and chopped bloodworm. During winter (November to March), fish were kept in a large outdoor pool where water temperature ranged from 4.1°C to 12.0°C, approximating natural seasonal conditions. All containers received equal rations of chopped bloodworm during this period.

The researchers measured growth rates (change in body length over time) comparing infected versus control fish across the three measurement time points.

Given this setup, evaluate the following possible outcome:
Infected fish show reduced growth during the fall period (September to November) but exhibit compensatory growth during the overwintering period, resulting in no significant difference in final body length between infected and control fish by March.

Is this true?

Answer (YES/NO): NO